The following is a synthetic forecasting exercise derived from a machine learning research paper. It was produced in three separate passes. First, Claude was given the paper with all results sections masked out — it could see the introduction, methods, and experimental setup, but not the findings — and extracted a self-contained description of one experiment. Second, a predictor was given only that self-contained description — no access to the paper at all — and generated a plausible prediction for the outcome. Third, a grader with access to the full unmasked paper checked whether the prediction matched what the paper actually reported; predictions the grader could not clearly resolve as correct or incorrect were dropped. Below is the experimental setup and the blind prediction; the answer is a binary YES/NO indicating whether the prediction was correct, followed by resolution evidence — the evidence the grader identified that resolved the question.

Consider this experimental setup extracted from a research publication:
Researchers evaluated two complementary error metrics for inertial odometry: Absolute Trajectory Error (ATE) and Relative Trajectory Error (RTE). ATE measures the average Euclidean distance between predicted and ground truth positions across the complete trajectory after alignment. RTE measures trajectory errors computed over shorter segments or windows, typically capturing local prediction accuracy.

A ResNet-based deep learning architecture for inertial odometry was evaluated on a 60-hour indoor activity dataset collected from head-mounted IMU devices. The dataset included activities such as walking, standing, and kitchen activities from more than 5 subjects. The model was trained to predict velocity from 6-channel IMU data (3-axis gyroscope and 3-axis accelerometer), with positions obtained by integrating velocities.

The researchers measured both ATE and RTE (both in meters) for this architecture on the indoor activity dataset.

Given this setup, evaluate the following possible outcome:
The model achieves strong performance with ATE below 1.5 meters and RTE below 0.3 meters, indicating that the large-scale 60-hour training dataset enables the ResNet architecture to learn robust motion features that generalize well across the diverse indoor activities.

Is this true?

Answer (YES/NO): NO